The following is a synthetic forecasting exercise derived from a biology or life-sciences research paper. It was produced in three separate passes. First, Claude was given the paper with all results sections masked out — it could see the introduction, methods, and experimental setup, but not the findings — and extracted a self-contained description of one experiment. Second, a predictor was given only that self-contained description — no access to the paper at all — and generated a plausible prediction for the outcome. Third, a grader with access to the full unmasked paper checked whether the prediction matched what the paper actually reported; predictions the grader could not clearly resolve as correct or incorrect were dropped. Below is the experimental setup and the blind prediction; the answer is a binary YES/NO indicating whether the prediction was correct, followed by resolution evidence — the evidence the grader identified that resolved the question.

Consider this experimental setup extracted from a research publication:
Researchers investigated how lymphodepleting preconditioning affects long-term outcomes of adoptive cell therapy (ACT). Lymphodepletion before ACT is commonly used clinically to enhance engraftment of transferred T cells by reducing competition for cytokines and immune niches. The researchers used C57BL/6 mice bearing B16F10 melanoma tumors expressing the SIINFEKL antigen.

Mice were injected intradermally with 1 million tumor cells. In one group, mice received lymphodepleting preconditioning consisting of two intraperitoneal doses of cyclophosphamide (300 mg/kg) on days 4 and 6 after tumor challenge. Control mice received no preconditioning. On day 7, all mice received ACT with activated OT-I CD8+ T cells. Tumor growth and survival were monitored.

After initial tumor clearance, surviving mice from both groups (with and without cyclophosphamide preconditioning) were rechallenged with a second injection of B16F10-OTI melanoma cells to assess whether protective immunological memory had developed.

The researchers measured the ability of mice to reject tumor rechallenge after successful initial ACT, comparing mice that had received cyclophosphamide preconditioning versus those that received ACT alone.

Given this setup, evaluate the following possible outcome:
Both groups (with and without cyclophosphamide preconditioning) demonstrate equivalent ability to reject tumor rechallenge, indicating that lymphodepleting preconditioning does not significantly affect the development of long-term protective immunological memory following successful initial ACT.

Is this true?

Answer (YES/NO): NO